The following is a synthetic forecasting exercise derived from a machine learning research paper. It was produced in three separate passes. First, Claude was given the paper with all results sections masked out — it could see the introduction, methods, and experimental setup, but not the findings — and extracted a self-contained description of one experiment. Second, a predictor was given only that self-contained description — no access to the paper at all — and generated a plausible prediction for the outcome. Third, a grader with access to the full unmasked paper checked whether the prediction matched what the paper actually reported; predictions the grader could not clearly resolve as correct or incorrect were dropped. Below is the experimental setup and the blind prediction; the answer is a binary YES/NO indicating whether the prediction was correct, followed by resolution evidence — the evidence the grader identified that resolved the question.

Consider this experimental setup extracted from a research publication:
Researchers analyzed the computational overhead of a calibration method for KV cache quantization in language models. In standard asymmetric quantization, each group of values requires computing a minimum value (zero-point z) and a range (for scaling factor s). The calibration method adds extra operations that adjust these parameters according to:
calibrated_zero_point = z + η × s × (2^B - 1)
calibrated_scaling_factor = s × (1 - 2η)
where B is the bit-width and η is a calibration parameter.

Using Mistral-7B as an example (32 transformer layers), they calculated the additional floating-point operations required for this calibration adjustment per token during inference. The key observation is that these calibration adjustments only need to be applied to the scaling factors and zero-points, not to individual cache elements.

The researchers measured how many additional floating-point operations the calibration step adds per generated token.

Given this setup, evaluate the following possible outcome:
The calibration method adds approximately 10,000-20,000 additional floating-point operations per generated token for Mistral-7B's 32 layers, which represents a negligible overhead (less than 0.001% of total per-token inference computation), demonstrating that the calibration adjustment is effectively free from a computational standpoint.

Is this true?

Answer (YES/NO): NO